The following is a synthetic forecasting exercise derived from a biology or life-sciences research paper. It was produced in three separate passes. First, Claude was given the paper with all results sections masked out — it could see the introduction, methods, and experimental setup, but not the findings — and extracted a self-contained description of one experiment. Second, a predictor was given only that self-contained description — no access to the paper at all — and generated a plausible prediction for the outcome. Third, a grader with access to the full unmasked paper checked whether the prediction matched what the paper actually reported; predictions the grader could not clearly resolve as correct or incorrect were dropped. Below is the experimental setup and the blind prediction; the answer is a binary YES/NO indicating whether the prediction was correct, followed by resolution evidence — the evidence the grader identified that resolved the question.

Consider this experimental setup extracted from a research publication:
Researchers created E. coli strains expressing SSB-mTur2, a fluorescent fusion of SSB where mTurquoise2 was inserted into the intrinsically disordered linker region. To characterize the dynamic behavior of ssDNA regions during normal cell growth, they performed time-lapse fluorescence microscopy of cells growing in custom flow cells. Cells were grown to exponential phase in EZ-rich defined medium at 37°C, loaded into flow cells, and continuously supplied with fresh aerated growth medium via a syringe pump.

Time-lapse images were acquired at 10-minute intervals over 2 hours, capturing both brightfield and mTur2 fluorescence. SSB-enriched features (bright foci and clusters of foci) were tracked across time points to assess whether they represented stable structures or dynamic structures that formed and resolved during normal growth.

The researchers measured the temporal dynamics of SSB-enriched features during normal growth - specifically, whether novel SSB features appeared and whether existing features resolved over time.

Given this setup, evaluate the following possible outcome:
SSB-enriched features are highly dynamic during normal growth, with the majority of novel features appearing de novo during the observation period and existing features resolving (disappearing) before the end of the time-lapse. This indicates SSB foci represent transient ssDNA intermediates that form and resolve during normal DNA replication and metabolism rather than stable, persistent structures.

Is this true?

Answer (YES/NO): YES